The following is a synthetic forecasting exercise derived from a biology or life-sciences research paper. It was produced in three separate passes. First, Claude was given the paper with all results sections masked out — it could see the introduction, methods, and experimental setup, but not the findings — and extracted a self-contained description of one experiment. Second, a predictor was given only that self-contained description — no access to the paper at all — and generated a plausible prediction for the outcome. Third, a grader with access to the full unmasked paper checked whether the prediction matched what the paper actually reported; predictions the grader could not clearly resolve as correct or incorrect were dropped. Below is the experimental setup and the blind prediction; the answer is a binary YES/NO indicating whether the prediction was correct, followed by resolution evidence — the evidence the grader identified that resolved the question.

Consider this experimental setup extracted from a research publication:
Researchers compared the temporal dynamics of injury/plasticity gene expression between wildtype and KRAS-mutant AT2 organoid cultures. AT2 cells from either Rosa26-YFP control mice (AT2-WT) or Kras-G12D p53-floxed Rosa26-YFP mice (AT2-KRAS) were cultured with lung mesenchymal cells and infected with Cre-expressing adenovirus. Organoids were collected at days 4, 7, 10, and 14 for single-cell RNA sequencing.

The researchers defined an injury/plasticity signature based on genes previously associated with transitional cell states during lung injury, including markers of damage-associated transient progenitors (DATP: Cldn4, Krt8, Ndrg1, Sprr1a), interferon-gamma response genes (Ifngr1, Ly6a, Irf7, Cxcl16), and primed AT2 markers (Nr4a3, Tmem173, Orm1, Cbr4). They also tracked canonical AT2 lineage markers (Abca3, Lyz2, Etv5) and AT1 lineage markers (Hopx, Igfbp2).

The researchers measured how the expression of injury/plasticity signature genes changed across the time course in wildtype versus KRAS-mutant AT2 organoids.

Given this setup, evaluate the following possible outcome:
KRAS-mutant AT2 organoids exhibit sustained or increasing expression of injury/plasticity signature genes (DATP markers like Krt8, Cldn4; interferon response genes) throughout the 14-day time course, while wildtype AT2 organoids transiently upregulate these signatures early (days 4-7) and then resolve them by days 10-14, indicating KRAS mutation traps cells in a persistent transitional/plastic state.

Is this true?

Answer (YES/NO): YES